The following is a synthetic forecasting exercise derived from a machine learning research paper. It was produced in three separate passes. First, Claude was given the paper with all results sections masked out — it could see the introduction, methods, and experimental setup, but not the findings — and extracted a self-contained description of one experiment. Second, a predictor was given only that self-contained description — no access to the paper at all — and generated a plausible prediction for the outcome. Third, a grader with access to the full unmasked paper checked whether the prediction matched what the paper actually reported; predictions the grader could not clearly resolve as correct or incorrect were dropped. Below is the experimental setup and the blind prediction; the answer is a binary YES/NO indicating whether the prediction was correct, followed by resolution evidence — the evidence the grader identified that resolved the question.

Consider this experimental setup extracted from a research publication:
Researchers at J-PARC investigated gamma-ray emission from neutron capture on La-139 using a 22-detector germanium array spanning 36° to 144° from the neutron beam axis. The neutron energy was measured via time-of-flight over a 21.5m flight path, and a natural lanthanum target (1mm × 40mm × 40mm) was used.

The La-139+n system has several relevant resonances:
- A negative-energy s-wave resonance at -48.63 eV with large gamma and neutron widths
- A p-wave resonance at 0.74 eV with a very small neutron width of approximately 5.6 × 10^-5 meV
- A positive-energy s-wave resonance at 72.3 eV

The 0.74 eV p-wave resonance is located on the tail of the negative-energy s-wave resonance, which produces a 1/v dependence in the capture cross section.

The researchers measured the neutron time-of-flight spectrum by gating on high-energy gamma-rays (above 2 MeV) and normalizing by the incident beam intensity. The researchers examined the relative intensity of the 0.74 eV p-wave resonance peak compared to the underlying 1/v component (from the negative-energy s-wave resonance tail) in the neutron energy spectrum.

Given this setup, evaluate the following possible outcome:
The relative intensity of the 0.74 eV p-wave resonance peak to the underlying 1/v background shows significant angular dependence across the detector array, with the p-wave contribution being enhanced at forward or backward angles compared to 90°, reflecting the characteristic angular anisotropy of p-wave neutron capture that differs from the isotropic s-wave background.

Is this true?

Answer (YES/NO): NO